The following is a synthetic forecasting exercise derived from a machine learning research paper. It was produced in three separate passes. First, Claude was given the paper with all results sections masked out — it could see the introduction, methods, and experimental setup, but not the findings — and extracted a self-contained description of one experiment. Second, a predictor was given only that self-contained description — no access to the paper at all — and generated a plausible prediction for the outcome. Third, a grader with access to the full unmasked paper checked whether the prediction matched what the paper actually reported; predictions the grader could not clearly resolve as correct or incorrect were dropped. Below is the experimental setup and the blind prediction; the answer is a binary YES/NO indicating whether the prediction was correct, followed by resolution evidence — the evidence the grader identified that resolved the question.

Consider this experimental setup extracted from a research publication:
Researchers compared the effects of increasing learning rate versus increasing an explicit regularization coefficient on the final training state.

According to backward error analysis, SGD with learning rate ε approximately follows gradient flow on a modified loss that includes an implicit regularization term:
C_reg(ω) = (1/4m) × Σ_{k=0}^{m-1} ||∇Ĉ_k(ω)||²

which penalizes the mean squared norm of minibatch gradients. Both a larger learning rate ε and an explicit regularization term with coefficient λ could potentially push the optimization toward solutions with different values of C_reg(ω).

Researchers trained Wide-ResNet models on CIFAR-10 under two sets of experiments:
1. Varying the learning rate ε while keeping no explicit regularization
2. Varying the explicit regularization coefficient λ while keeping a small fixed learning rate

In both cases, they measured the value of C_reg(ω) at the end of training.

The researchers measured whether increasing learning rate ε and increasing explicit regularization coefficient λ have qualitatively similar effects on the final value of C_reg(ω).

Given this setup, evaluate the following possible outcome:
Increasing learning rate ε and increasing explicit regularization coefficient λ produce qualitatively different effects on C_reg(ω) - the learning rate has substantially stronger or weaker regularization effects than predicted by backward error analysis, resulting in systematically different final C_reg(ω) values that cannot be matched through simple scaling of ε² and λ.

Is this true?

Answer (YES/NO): NO